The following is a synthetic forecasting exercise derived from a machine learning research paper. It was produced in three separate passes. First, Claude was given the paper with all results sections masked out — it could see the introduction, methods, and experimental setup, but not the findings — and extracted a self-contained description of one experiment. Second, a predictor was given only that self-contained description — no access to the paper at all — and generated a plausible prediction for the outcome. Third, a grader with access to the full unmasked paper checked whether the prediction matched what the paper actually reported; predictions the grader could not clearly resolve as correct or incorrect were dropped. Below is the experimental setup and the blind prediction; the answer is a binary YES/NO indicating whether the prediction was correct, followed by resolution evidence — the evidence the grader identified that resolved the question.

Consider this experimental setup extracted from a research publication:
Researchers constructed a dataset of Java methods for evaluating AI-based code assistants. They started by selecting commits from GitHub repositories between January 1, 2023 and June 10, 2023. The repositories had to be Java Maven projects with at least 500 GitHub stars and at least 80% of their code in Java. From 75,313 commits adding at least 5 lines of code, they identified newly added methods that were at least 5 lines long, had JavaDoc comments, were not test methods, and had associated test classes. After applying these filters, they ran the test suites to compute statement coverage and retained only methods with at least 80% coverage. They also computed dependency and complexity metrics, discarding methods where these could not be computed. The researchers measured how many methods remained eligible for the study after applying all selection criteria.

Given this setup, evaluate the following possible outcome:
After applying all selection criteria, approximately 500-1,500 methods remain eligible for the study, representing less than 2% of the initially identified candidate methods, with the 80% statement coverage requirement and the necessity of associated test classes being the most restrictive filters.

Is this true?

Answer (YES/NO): YES